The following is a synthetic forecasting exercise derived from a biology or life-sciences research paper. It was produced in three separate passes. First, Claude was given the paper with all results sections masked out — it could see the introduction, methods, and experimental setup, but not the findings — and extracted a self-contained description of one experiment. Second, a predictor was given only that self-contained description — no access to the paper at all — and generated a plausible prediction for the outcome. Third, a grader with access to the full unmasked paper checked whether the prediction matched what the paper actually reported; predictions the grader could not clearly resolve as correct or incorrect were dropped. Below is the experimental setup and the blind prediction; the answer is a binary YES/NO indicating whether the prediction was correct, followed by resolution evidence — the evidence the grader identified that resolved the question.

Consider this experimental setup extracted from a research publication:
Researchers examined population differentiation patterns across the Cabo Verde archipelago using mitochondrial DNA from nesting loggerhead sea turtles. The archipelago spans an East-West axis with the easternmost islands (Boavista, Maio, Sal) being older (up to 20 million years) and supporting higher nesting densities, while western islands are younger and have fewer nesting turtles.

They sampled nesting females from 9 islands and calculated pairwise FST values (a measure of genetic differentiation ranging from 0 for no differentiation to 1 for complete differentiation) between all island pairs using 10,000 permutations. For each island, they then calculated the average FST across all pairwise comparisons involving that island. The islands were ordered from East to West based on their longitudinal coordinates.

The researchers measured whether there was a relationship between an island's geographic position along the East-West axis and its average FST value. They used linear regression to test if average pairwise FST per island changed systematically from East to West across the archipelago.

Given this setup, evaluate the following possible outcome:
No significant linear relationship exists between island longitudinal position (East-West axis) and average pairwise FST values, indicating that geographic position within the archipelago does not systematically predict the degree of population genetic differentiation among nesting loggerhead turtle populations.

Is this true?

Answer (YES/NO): NO